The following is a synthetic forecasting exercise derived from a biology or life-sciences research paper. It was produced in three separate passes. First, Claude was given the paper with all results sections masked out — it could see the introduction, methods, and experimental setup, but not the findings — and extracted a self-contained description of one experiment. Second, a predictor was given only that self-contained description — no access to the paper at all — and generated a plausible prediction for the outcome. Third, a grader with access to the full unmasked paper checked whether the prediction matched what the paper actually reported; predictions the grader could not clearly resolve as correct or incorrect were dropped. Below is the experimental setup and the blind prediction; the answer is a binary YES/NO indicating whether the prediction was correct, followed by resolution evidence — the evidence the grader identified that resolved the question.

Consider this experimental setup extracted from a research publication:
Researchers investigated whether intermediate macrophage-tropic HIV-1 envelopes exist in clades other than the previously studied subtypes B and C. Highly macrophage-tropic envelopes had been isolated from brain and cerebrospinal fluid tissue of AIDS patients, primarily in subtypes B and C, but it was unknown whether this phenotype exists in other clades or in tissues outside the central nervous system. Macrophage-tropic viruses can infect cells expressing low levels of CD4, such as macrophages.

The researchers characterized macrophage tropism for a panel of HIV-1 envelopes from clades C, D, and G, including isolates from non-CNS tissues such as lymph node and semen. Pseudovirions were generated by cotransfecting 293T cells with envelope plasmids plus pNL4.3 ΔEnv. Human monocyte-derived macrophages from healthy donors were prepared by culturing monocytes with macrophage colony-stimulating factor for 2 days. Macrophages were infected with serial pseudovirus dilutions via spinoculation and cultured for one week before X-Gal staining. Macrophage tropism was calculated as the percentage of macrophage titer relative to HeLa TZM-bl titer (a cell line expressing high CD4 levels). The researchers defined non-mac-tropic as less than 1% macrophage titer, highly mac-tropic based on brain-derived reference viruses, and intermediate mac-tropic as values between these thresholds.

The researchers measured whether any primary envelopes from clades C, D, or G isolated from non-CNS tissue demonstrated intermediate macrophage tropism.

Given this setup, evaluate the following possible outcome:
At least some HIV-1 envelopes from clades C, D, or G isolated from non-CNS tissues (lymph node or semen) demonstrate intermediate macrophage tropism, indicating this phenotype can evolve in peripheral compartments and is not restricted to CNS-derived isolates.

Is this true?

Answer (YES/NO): YES